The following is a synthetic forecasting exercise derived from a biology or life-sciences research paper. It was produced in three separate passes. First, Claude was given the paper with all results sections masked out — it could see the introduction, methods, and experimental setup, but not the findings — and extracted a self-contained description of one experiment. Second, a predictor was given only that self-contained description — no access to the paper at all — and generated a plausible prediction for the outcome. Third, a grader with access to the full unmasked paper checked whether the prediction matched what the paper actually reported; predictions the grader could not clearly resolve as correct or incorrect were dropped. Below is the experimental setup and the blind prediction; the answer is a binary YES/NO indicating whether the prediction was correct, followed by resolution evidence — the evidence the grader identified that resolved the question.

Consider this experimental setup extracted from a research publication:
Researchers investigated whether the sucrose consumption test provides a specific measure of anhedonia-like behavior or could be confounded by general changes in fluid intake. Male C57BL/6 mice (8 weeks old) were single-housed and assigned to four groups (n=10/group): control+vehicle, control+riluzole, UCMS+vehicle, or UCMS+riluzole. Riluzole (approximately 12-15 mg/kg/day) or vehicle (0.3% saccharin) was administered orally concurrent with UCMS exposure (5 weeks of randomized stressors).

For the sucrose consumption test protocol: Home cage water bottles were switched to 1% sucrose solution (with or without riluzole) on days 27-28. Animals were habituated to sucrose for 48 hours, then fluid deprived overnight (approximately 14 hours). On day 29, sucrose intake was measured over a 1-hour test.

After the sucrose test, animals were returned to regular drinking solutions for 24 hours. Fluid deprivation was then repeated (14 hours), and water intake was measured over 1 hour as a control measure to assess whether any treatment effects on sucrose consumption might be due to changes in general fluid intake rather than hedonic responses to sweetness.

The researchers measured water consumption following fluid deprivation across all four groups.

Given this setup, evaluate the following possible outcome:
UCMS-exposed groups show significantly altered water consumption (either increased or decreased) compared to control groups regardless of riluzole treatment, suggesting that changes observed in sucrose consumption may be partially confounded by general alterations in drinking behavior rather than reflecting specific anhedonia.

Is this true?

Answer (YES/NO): NO